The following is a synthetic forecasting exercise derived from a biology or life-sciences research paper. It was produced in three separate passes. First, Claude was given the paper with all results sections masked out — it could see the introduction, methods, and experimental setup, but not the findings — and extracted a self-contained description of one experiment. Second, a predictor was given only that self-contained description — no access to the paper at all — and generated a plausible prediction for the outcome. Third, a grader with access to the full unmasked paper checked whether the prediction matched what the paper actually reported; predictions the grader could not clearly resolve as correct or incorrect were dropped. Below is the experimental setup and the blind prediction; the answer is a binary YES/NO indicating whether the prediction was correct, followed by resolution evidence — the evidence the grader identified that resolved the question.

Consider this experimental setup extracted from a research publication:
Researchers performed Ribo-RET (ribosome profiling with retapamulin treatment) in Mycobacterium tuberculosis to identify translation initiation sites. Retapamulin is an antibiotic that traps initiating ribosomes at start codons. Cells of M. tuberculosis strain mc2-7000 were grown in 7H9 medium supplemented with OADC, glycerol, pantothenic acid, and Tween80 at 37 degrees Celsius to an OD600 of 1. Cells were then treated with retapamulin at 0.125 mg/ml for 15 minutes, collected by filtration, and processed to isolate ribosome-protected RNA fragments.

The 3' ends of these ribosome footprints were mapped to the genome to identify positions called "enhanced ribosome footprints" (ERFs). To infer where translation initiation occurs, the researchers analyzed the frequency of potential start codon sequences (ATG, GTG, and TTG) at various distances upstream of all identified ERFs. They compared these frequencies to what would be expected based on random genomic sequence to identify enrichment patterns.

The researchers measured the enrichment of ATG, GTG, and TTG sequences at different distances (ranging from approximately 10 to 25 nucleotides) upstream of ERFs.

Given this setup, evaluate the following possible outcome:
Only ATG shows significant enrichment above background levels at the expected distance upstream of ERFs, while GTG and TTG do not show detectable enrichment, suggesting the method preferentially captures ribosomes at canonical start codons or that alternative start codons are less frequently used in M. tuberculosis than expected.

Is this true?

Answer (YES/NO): NO